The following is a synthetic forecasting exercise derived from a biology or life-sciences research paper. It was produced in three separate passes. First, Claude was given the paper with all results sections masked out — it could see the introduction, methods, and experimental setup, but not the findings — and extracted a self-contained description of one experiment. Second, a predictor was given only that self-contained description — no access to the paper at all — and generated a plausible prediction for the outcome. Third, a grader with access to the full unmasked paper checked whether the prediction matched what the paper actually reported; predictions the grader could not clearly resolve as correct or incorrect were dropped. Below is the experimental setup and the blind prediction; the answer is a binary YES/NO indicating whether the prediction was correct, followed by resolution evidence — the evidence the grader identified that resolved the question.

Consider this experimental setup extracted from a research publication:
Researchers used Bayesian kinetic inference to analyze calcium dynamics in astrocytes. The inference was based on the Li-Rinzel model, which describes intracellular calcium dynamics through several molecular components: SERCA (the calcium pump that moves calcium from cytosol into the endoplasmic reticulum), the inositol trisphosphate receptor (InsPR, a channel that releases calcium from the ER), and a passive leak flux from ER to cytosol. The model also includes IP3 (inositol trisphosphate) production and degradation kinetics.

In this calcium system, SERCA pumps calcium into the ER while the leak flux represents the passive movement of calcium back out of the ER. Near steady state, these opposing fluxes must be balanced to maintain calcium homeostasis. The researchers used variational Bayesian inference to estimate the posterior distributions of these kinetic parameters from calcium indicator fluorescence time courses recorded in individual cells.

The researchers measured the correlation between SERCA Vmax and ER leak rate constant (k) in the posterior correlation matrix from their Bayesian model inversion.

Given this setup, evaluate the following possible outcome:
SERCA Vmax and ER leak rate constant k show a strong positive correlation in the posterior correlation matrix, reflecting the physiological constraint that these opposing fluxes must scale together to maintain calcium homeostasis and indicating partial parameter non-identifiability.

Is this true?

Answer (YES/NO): YES